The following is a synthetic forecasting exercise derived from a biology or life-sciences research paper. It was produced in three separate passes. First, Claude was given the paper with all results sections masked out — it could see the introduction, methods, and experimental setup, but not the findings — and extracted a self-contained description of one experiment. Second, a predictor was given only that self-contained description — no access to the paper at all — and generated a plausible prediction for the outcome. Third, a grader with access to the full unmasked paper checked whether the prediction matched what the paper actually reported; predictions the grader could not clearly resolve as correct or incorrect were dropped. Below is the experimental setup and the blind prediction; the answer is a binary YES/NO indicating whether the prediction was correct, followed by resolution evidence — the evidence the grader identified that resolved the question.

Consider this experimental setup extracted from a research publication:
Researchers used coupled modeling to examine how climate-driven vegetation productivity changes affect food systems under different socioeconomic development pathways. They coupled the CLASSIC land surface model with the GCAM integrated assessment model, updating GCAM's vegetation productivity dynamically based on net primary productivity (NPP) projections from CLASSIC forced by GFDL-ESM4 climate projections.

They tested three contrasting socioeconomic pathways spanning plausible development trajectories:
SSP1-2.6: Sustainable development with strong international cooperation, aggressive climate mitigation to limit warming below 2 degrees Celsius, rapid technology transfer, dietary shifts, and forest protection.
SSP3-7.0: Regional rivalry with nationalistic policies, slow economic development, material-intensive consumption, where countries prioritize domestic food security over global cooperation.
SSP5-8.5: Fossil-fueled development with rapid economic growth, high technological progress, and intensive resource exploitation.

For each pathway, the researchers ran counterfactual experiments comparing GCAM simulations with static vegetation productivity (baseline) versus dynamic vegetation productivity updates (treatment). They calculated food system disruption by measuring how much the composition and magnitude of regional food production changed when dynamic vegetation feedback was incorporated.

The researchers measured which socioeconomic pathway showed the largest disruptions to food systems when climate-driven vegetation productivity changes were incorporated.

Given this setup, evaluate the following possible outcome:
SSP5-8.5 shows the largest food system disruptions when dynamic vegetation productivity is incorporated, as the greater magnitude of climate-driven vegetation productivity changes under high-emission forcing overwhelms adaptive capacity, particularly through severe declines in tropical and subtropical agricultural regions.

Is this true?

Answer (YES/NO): NO